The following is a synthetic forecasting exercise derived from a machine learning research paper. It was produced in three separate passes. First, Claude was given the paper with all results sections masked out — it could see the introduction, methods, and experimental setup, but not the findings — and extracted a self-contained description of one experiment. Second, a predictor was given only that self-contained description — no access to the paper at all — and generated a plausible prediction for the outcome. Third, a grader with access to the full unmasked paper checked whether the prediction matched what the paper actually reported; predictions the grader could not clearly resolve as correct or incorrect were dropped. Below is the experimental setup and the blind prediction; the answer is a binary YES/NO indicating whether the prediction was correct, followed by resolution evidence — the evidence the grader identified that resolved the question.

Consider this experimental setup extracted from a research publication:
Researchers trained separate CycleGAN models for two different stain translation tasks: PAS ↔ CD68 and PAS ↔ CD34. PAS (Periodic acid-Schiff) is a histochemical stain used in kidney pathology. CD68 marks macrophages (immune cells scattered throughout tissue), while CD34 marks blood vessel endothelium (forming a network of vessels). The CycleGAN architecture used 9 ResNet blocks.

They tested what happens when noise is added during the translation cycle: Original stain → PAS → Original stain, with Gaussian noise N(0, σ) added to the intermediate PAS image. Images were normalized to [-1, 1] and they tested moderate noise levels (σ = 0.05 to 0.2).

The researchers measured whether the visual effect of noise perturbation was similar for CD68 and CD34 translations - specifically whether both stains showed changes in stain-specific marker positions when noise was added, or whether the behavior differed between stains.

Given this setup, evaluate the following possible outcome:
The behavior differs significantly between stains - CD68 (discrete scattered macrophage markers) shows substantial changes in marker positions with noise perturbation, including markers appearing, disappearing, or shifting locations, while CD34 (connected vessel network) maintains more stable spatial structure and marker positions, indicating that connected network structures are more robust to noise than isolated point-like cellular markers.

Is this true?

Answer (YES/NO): NO